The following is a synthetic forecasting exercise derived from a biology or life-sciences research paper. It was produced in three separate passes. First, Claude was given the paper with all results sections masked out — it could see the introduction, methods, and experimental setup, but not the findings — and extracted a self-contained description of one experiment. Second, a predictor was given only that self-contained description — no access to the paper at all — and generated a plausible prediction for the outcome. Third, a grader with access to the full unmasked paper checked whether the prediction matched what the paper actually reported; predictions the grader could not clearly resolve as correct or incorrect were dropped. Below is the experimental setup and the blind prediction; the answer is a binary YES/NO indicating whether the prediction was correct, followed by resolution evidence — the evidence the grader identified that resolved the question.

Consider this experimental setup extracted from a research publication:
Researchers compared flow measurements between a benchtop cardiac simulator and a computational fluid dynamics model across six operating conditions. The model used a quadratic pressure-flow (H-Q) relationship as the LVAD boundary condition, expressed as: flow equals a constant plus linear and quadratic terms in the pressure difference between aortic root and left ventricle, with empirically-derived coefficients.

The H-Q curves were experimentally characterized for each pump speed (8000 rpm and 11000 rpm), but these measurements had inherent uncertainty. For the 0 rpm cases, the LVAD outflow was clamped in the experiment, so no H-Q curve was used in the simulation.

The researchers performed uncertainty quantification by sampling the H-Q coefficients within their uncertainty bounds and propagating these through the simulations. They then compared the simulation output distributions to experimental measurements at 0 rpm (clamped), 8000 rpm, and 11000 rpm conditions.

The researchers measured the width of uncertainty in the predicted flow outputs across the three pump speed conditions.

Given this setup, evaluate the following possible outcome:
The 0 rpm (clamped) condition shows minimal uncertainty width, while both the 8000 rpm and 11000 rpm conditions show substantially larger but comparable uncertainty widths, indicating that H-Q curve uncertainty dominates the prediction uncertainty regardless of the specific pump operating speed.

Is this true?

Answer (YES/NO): NO